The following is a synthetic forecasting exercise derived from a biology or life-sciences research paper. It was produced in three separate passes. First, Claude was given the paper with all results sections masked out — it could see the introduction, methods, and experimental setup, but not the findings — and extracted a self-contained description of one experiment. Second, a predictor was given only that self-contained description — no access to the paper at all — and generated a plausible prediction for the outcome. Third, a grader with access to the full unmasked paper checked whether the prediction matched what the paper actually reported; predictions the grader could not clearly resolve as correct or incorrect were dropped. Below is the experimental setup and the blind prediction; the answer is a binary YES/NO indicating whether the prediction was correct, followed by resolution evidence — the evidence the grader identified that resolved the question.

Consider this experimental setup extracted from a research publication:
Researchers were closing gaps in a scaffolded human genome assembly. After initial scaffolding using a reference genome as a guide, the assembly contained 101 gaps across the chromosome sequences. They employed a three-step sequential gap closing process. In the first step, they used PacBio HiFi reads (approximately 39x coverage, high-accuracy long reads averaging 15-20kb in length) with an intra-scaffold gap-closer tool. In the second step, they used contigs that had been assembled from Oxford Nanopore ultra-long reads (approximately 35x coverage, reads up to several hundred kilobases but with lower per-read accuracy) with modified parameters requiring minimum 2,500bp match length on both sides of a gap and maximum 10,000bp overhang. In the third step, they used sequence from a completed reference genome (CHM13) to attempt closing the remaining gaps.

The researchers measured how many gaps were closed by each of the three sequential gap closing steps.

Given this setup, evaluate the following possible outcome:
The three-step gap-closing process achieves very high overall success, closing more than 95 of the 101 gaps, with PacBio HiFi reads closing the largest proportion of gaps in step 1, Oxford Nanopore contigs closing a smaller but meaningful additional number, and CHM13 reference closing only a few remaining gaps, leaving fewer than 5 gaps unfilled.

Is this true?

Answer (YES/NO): NO